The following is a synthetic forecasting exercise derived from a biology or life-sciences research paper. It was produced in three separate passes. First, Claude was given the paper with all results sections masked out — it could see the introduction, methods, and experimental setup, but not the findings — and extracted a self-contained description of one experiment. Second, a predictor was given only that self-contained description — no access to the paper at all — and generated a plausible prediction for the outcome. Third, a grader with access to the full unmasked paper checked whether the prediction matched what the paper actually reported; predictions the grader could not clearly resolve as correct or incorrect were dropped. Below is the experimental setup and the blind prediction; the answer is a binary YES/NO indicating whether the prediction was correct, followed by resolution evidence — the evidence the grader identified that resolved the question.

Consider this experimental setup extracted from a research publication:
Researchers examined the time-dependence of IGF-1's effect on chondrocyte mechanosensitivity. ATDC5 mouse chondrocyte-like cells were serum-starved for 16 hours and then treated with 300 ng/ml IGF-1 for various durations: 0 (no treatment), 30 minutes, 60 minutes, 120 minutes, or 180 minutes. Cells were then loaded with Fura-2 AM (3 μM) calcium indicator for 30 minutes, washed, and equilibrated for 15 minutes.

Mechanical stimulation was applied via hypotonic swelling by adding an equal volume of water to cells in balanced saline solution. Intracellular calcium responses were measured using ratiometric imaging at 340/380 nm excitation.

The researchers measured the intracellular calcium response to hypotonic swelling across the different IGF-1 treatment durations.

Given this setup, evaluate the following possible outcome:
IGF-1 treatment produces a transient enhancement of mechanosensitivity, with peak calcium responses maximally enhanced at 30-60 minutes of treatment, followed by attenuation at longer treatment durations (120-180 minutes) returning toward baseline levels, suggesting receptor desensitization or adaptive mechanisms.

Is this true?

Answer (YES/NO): NO